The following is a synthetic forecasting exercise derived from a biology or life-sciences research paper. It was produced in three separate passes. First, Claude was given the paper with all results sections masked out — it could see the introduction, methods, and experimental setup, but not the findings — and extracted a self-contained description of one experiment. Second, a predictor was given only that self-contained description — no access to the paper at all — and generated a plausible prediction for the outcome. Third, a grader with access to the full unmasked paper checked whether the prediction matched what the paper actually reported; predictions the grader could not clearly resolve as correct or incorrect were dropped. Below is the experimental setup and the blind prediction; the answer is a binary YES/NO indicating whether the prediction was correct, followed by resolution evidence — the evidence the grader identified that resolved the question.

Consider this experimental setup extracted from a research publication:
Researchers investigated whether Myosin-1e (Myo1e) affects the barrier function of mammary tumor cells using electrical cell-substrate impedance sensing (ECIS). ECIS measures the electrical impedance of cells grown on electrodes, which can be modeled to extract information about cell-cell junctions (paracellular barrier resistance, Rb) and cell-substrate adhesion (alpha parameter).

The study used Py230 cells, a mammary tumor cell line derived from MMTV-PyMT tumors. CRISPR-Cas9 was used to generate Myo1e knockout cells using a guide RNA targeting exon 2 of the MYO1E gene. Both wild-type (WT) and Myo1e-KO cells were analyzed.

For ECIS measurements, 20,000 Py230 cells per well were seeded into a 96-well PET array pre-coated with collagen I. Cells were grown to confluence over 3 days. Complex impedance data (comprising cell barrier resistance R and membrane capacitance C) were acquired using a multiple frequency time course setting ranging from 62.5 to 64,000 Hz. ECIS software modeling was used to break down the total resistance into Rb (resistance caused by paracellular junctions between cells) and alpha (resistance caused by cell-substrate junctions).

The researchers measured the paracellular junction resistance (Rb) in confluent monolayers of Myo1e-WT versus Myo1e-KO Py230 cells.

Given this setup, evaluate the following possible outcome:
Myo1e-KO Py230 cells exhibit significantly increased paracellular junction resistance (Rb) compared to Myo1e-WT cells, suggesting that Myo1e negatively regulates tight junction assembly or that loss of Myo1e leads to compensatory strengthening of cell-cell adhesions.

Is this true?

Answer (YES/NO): YES